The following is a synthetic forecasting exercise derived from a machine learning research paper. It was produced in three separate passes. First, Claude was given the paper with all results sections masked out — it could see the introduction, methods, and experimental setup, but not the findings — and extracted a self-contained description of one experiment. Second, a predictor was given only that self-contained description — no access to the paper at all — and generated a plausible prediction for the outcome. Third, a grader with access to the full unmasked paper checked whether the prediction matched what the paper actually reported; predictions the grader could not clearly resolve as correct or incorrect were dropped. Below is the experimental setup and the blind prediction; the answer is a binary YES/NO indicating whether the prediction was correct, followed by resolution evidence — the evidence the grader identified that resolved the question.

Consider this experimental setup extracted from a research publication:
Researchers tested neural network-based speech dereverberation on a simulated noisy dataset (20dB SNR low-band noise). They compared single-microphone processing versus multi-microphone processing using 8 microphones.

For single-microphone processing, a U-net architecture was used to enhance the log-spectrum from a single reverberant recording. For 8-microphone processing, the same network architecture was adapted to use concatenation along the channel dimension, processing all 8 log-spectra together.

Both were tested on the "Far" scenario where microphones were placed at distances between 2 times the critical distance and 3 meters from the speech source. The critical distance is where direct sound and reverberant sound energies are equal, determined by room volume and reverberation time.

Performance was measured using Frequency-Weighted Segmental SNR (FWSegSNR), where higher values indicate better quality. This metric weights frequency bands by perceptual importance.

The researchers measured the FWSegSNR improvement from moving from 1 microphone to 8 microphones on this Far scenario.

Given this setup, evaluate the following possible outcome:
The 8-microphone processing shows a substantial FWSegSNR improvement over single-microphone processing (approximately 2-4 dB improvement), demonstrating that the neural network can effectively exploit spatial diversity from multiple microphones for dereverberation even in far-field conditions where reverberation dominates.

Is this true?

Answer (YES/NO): NO